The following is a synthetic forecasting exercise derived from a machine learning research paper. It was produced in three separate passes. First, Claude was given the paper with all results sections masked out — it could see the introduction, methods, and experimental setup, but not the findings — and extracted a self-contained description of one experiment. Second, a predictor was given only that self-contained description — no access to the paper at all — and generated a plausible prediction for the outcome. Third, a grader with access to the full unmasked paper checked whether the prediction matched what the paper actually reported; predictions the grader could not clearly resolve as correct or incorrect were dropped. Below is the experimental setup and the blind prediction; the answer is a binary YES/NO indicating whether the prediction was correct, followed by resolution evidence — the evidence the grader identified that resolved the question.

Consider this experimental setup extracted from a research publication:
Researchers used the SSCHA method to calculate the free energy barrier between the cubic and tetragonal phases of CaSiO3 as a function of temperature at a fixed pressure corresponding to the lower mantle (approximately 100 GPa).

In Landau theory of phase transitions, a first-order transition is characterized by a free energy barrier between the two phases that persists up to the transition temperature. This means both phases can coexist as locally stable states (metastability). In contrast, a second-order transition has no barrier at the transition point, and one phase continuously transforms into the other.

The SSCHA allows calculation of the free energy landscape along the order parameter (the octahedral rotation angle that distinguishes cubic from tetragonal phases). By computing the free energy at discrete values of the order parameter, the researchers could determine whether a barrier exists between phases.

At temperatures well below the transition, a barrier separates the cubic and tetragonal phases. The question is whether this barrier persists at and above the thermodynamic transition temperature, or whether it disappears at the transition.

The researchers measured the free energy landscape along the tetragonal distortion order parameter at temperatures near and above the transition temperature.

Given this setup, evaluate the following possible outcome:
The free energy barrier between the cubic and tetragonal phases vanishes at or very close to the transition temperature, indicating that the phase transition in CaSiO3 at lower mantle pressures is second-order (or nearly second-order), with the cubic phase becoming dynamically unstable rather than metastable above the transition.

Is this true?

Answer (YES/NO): NO